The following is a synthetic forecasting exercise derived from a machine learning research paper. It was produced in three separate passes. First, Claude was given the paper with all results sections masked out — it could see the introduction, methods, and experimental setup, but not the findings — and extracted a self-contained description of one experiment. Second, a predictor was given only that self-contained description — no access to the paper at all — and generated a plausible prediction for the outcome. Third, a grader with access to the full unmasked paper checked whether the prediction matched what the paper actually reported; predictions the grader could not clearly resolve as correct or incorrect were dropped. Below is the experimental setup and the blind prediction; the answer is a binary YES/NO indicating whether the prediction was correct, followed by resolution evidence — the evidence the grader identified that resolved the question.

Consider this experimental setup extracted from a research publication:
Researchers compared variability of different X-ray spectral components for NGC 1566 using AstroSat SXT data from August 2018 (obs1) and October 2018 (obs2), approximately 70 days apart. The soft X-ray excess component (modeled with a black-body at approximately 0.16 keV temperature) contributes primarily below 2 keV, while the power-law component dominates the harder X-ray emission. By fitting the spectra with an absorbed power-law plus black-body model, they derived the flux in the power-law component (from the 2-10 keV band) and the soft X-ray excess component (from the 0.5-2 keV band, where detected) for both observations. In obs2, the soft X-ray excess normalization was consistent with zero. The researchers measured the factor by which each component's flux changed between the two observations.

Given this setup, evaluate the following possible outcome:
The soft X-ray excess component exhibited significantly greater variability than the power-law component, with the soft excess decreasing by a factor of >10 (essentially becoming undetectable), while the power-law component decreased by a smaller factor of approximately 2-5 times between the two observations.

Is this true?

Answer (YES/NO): NO